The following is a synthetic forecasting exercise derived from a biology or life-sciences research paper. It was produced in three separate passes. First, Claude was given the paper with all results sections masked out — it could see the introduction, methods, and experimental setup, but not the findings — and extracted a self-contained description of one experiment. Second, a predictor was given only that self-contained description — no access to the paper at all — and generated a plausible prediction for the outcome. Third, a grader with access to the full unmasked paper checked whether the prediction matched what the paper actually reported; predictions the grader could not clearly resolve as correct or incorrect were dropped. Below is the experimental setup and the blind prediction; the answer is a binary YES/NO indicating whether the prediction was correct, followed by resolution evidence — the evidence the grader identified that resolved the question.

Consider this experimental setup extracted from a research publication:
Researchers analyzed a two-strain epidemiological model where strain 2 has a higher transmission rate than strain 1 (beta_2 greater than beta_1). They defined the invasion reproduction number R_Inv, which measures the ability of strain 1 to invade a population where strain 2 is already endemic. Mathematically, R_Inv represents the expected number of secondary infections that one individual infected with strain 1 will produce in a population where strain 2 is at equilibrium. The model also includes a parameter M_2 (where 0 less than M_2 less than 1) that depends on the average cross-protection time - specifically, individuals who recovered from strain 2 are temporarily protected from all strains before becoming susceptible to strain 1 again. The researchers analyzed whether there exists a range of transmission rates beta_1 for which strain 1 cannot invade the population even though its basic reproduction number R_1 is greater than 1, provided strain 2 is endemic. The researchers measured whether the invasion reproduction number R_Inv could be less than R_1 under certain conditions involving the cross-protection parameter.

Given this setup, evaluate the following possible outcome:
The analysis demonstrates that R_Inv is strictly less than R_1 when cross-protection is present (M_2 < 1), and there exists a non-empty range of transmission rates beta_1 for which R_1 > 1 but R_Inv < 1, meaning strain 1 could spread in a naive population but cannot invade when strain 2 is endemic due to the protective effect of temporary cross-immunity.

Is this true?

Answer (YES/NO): YES